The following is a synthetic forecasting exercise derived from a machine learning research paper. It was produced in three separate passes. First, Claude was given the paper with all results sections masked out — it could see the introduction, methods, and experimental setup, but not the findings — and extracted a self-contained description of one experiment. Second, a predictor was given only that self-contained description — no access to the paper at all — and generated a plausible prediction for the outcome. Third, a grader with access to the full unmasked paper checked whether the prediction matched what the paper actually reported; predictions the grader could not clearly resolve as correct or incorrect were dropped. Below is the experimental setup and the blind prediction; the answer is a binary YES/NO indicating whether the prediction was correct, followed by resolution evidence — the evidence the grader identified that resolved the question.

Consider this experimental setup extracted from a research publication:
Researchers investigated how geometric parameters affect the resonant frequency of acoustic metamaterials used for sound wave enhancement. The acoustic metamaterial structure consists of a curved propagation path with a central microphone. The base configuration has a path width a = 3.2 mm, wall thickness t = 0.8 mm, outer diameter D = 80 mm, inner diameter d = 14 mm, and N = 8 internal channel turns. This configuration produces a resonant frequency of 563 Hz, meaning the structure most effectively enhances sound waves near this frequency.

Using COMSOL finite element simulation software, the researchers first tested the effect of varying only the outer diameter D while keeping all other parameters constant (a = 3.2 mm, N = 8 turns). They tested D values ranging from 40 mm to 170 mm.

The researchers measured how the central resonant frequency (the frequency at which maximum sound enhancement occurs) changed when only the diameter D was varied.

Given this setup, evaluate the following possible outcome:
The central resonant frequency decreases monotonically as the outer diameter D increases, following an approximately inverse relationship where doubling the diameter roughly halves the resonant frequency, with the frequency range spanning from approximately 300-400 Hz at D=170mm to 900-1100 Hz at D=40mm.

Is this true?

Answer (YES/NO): NO